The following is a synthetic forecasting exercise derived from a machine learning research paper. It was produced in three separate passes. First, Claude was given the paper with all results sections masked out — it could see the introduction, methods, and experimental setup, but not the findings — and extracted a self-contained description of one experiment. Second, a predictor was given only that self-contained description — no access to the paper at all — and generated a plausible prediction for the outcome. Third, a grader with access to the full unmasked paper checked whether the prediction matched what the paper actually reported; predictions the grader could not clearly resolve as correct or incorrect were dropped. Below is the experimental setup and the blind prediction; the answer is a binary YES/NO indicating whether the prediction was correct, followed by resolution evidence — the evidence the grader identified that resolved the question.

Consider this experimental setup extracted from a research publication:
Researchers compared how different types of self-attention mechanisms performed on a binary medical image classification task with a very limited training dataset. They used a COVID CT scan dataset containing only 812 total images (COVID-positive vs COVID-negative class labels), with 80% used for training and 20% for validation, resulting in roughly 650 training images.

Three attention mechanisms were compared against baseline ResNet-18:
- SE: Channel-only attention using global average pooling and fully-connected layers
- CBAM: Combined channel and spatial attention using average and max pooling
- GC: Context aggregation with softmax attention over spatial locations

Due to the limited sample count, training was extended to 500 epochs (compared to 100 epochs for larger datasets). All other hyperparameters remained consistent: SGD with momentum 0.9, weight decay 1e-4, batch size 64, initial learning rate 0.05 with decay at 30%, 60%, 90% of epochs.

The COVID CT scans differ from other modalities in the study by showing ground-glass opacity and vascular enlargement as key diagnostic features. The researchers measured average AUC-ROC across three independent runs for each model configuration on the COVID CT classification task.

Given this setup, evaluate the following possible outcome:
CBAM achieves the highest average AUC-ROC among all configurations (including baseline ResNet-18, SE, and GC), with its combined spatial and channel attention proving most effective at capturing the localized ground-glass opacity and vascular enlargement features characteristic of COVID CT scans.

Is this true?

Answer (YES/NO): YES